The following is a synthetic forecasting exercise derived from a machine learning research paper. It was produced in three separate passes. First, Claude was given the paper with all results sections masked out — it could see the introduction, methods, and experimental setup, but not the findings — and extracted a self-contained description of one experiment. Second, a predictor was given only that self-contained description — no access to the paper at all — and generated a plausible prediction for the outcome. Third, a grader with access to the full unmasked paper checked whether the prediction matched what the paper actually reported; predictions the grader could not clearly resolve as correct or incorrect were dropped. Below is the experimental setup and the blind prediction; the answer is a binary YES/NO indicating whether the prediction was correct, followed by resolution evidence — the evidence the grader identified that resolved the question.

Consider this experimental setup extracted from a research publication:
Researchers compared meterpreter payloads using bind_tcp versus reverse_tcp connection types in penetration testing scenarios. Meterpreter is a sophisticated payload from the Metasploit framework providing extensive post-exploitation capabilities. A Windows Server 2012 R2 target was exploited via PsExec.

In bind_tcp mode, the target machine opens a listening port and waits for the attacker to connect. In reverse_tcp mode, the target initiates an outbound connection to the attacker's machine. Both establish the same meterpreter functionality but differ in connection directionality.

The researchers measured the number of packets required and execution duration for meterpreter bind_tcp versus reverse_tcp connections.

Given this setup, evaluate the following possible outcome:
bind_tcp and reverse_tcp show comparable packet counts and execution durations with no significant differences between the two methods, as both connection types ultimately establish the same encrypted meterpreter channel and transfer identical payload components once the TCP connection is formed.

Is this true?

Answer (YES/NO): YES